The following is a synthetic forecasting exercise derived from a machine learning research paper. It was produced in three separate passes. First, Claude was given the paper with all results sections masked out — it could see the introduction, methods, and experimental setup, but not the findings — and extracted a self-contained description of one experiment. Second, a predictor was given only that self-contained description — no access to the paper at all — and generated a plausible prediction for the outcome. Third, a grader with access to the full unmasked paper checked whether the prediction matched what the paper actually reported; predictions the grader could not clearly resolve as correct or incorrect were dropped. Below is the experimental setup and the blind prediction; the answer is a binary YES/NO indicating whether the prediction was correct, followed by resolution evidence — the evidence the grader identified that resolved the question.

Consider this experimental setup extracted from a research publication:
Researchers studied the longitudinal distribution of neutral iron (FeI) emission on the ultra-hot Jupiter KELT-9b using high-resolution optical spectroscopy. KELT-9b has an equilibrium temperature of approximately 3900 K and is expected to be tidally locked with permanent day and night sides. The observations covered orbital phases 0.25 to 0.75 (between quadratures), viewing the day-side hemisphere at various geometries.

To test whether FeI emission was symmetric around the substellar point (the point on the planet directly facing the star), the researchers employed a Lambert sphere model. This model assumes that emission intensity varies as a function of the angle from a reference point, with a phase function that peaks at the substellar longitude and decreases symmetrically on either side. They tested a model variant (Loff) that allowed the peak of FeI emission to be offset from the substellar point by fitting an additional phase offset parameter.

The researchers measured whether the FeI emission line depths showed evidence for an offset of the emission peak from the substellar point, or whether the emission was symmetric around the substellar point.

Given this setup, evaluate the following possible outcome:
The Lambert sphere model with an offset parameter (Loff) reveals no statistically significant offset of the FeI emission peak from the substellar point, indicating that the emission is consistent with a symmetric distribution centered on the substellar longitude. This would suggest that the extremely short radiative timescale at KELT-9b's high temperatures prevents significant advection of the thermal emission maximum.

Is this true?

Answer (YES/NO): YES